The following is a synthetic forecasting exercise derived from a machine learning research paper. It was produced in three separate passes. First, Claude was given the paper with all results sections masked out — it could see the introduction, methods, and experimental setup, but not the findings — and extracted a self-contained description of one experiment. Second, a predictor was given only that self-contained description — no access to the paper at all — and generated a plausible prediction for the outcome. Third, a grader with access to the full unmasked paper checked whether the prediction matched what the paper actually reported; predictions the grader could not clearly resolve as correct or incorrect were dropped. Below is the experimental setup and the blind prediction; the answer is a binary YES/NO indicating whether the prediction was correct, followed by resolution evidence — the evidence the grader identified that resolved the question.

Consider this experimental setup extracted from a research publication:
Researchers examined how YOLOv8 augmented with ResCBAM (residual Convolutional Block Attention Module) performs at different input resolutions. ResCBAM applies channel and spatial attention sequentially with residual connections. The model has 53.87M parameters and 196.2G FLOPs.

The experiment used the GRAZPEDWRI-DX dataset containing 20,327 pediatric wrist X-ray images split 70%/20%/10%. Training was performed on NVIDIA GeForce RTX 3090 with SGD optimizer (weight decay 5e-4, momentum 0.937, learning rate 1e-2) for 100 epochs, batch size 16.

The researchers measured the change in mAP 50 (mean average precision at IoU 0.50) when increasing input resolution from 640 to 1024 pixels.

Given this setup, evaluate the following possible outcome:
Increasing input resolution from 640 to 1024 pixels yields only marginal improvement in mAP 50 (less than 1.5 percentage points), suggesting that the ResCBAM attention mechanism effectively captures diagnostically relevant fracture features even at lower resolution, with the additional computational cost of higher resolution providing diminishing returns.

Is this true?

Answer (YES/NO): NO